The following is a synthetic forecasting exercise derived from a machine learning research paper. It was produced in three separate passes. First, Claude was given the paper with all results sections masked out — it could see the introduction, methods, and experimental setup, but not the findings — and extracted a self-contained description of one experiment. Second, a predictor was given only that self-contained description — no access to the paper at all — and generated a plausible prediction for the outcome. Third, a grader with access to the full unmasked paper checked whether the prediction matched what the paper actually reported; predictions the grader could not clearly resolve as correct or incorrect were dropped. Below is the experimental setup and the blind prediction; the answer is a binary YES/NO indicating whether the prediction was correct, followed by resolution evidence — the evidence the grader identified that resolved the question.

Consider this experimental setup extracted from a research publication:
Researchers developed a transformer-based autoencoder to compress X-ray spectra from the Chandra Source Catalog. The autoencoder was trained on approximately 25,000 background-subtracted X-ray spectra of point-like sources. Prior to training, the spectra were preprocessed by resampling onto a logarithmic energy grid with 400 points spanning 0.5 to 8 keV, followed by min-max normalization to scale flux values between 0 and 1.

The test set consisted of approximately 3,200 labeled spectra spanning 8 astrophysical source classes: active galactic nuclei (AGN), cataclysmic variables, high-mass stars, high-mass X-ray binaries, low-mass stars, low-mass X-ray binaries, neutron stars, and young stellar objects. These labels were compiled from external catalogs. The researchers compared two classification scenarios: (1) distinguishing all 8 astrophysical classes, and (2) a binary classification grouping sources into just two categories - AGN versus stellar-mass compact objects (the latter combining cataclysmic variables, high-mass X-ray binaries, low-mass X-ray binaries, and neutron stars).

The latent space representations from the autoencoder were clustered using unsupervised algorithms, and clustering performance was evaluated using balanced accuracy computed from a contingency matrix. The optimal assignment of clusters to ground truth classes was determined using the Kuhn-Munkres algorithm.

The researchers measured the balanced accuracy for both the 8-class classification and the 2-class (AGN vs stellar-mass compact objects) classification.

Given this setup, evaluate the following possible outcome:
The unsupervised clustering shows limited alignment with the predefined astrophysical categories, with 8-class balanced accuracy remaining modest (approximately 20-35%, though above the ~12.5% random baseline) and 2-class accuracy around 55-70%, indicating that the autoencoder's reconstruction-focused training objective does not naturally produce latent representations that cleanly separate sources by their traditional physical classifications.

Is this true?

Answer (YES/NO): NO